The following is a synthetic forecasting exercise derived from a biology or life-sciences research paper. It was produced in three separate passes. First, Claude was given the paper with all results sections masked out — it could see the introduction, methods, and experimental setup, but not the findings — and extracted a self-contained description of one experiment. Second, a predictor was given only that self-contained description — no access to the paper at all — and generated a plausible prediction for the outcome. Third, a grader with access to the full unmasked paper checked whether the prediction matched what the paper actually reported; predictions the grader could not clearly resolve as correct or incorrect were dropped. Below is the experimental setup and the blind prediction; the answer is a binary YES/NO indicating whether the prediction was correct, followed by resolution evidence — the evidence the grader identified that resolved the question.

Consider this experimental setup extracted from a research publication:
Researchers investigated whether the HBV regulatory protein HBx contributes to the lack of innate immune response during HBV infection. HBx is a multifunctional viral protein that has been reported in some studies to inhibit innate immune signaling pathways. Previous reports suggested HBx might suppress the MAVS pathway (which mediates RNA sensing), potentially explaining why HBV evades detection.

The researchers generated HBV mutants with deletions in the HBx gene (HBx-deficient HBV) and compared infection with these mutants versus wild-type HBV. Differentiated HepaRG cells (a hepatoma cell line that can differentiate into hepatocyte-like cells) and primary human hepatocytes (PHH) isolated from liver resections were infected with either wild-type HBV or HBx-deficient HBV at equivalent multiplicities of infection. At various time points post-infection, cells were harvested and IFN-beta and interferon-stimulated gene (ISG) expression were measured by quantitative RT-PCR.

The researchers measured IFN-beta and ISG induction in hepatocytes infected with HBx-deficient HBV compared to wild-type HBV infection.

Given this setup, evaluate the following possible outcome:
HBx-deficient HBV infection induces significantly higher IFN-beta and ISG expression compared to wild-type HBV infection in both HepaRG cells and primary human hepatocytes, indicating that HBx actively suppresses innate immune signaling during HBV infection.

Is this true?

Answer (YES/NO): NO